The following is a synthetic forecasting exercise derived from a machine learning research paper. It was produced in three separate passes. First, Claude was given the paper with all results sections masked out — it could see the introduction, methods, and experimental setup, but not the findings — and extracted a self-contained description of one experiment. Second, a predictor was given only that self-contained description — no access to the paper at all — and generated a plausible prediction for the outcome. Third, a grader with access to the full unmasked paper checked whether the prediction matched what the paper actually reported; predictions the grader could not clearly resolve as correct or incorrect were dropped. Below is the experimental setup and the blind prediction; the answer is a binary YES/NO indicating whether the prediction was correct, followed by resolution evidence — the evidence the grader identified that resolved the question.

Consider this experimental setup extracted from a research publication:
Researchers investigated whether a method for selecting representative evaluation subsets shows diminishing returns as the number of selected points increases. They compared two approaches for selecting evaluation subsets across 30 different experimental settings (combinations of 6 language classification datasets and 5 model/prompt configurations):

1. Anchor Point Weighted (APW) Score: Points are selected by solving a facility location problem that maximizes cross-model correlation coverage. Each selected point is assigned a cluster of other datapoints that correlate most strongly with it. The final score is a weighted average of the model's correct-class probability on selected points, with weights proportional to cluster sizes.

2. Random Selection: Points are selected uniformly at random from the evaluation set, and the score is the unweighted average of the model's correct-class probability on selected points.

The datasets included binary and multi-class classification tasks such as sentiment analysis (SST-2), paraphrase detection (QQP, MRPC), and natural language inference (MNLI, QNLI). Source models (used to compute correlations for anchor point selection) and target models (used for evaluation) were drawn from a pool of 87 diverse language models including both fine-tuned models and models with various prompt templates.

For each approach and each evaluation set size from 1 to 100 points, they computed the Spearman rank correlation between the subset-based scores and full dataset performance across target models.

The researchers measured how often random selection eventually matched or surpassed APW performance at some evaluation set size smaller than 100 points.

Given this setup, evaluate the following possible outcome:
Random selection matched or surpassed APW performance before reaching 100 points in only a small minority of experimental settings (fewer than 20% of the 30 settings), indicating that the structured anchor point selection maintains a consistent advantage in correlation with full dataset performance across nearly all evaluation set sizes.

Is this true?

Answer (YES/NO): NO